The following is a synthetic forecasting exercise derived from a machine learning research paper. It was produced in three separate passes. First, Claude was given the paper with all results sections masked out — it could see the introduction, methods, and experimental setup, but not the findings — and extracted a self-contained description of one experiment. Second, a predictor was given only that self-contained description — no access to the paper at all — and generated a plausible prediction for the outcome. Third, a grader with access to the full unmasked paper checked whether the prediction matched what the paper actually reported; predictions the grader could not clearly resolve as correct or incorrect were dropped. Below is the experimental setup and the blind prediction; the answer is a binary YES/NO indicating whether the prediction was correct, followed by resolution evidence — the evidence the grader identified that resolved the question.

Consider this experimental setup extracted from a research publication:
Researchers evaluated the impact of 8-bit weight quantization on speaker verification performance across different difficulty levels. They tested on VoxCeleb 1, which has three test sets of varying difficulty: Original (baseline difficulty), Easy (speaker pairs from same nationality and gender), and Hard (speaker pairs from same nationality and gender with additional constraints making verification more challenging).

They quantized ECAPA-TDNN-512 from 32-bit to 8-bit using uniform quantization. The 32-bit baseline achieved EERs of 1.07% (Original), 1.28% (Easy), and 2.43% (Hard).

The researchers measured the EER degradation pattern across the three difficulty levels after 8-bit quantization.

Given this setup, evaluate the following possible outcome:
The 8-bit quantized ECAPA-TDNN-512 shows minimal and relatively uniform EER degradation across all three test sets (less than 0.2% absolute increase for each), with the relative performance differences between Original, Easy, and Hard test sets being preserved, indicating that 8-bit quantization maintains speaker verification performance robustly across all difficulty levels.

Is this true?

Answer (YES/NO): NO